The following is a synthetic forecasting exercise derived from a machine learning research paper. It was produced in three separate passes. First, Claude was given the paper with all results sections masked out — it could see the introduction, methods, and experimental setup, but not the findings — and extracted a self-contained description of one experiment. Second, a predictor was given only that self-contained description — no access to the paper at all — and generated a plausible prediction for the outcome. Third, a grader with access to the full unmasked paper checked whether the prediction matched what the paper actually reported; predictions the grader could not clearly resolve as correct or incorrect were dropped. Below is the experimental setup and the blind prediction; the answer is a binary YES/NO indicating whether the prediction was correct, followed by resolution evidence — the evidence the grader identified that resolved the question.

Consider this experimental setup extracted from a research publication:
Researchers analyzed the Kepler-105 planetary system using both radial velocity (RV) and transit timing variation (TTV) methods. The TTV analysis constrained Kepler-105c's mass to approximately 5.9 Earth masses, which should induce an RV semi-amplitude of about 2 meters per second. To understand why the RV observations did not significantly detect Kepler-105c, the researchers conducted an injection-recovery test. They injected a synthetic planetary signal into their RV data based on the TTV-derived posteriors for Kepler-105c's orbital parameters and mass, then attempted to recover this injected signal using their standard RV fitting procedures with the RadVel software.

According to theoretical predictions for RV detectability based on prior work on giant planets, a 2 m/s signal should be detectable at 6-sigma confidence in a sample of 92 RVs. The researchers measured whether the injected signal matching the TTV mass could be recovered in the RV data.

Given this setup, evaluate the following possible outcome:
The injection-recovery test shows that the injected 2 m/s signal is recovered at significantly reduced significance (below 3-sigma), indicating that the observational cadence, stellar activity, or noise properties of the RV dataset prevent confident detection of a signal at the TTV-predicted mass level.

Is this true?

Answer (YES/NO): YES